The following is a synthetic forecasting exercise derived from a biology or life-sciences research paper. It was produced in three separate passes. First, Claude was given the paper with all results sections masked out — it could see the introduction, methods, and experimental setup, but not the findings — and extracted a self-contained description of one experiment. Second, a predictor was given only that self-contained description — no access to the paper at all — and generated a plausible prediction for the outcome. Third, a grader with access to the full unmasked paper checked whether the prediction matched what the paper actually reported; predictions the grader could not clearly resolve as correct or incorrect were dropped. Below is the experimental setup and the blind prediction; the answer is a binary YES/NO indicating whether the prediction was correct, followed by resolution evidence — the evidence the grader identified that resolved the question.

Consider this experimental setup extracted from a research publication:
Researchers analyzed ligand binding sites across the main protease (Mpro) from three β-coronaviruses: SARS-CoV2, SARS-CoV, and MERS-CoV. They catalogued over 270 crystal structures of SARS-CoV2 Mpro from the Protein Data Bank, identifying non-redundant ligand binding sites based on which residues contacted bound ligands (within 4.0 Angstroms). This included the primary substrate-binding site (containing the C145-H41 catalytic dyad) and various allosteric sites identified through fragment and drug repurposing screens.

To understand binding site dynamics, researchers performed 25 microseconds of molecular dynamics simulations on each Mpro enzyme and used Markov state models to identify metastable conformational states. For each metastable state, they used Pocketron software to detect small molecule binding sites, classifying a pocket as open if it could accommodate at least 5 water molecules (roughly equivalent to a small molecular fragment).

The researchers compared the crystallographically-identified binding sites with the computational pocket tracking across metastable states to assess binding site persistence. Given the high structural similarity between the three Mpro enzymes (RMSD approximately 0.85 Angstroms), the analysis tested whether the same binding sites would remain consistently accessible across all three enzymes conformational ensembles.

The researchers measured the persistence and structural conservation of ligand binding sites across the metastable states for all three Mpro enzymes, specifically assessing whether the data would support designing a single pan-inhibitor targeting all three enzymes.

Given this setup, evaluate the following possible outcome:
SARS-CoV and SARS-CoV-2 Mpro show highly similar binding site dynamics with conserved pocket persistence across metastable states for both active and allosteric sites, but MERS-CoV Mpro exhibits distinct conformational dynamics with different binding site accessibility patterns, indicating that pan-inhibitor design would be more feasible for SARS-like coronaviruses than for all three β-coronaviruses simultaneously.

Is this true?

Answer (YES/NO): NO